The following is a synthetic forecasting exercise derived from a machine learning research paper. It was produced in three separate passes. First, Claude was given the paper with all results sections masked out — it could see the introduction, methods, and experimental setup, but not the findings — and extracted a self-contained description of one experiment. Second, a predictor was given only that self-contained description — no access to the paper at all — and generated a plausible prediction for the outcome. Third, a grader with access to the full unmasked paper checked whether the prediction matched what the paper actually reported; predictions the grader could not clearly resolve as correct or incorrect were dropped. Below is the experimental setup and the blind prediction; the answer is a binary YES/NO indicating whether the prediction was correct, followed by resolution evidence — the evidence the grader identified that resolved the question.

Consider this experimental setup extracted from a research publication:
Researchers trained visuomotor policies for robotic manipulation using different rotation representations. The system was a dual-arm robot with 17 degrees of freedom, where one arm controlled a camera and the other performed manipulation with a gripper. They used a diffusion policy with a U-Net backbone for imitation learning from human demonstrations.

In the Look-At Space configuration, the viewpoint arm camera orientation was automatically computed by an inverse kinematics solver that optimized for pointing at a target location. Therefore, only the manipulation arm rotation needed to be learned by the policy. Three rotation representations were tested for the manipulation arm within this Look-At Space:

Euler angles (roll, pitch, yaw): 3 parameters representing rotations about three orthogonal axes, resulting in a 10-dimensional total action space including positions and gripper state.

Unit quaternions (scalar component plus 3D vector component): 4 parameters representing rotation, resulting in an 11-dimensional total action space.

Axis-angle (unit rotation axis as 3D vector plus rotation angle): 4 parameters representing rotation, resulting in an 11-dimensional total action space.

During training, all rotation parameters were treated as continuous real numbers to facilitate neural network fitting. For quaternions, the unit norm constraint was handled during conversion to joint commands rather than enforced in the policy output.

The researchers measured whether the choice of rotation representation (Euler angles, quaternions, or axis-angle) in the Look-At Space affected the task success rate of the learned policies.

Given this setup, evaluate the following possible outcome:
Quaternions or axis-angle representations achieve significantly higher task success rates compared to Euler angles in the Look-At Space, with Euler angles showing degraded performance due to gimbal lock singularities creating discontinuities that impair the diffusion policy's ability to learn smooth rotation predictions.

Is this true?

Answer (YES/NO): NO